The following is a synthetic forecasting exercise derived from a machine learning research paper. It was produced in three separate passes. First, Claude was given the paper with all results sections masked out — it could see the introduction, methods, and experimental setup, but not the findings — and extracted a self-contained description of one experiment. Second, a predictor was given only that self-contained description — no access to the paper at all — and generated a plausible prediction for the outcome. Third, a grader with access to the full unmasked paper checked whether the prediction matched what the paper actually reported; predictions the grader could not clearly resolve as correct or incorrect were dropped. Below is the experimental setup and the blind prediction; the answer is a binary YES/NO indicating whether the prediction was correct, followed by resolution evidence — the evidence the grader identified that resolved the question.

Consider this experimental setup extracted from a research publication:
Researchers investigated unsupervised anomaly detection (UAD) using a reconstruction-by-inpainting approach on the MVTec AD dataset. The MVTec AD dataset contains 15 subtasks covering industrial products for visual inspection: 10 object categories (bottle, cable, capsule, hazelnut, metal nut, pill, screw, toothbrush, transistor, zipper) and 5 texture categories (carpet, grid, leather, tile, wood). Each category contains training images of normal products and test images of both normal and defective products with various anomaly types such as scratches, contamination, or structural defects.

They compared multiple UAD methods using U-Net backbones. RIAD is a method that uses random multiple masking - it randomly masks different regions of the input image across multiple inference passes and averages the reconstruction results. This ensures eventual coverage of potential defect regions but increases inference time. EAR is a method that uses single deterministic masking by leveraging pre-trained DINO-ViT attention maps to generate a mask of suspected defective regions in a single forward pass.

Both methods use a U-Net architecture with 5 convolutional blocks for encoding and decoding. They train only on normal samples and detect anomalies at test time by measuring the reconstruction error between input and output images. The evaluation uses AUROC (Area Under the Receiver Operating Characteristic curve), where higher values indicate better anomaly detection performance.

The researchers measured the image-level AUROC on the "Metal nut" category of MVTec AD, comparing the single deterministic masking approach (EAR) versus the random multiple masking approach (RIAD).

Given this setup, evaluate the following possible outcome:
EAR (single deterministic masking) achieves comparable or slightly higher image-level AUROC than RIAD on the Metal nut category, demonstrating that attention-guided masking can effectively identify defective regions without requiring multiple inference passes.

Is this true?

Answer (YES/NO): NO